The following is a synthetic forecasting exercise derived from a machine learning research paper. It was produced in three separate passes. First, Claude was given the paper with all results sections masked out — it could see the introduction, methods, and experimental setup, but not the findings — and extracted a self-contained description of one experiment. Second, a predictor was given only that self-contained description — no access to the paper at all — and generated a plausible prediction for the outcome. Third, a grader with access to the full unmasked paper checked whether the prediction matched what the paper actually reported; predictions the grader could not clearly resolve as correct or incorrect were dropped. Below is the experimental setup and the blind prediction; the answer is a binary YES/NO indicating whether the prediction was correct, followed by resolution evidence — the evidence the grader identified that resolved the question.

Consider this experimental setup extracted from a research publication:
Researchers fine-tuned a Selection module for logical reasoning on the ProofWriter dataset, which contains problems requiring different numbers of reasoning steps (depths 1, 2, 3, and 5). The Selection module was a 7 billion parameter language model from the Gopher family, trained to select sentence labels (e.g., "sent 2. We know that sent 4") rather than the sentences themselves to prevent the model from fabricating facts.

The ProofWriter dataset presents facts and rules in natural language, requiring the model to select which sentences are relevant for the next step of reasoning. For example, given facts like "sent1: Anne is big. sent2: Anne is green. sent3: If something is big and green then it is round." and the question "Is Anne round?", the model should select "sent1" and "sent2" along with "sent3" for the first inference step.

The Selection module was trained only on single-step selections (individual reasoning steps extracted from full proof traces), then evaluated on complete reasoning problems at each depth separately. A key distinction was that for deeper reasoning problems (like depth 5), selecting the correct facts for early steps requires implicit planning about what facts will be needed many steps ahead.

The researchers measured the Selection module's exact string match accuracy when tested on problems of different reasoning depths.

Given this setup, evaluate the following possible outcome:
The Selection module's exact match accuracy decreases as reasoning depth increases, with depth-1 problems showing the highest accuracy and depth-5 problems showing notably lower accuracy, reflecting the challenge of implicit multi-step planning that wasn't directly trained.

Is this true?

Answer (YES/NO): YES